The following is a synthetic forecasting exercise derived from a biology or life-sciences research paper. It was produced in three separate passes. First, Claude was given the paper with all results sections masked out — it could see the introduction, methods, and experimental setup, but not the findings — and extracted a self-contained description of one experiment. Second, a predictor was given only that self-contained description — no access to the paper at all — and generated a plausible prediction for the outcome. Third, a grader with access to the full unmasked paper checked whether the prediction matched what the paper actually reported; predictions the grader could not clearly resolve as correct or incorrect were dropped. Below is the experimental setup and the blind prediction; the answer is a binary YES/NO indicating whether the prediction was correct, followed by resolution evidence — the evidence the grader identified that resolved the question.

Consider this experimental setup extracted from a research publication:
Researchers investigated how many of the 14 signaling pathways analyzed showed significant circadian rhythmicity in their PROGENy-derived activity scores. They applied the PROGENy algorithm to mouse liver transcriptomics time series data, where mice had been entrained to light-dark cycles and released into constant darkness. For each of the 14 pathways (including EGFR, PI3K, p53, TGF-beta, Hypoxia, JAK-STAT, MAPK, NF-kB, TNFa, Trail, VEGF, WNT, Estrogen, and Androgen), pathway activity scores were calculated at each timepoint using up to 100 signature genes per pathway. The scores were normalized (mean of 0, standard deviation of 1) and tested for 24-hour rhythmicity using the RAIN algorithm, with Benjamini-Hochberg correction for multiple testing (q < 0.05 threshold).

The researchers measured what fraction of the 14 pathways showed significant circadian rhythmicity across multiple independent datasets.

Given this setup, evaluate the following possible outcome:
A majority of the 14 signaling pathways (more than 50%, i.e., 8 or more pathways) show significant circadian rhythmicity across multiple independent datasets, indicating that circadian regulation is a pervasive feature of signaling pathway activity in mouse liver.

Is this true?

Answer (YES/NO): NO